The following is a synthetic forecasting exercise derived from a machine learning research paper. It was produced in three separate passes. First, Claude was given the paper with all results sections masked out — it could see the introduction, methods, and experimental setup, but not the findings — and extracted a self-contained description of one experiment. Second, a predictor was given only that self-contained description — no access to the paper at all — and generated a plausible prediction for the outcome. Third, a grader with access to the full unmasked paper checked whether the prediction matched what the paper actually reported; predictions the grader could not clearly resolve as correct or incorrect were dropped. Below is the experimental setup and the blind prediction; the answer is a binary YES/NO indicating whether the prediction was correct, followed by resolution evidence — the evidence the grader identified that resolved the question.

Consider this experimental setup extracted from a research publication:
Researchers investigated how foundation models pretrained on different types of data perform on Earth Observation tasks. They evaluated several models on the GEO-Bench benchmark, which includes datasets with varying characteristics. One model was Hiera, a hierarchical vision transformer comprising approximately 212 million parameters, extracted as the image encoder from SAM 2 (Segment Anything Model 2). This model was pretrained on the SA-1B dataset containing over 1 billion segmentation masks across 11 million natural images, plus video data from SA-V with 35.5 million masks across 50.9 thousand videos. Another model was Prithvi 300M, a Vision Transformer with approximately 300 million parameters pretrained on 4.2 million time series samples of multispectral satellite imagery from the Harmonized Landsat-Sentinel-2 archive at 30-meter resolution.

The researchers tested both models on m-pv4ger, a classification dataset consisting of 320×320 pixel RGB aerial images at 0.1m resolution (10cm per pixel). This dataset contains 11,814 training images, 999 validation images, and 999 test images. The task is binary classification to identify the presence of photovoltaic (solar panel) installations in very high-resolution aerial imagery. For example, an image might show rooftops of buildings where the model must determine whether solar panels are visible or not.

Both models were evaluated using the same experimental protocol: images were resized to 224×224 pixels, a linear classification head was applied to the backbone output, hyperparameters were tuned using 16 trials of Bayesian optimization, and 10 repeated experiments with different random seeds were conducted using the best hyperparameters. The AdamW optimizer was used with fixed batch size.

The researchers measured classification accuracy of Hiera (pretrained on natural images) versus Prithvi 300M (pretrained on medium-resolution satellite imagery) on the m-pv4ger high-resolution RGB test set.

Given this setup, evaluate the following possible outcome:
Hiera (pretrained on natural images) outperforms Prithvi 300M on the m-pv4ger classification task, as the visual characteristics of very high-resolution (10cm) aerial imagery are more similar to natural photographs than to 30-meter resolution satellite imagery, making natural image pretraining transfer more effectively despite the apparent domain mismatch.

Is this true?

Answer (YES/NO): YES